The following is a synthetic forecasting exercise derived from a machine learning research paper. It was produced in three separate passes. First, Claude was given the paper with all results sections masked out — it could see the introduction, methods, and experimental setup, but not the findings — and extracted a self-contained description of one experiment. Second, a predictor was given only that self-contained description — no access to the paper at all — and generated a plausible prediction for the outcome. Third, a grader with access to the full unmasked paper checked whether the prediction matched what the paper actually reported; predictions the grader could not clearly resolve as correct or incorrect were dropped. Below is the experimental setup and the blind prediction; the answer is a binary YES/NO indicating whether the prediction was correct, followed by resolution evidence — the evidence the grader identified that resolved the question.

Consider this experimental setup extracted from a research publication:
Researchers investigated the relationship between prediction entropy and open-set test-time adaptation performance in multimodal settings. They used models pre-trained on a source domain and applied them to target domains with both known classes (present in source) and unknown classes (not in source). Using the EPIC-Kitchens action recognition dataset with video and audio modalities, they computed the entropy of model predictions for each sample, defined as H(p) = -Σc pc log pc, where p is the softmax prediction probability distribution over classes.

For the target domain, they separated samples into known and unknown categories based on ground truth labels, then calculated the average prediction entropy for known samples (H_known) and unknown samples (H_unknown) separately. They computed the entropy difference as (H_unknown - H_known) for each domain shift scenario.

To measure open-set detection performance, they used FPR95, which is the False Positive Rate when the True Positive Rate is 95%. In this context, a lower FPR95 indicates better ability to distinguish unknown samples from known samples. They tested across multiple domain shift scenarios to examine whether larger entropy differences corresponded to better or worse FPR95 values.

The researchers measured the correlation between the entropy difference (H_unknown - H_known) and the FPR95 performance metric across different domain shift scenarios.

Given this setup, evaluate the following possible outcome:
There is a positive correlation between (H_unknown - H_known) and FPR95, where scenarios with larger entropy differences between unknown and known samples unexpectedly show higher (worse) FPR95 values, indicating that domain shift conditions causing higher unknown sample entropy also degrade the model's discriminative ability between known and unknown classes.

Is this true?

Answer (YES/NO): NO